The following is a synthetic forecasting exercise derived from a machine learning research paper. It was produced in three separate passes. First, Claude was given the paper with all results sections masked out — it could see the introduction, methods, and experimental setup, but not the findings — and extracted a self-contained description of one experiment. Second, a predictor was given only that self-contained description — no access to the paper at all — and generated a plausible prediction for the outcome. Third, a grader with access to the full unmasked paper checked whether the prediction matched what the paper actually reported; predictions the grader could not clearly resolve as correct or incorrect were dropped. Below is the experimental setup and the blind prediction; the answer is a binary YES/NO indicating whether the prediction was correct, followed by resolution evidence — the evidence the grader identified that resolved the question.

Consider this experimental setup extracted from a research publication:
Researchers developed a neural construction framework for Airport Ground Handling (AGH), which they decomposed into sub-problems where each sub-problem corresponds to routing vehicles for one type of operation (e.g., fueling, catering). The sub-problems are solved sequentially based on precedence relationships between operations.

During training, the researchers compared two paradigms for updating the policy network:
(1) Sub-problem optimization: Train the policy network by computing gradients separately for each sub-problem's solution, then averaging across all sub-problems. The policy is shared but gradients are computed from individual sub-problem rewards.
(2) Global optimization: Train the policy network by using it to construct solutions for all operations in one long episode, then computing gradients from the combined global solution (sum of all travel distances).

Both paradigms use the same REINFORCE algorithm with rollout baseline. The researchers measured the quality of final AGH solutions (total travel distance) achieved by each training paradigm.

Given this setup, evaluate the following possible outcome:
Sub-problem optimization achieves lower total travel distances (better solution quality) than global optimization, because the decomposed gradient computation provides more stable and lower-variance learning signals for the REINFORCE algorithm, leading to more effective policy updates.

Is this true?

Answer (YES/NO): YES